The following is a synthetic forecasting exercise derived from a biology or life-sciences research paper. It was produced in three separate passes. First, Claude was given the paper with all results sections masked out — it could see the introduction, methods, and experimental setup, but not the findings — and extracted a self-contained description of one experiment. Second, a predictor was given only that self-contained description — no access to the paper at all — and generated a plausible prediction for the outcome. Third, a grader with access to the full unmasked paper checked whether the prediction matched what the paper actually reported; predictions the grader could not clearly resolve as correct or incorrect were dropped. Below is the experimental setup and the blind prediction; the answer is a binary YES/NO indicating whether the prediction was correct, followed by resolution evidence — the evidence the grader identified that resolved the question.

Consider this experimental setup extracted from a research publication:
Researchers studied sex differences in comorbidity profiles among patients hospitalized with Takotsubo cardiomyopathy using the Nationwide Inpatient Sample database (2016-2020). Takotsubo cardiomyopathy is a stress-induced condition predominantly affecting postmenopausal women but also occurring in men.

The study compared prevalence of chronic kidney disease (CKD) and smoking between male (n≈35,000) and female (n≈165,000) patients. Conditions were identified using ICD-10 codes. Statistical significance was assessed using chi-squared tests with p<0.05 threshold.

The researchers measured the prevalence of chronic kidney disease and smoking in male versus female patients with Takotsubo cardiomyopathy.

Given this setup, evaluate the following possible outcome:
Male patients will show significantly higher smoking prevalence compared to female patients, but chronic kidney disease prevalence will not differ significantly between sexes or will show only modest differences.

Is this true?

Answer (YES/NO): NO